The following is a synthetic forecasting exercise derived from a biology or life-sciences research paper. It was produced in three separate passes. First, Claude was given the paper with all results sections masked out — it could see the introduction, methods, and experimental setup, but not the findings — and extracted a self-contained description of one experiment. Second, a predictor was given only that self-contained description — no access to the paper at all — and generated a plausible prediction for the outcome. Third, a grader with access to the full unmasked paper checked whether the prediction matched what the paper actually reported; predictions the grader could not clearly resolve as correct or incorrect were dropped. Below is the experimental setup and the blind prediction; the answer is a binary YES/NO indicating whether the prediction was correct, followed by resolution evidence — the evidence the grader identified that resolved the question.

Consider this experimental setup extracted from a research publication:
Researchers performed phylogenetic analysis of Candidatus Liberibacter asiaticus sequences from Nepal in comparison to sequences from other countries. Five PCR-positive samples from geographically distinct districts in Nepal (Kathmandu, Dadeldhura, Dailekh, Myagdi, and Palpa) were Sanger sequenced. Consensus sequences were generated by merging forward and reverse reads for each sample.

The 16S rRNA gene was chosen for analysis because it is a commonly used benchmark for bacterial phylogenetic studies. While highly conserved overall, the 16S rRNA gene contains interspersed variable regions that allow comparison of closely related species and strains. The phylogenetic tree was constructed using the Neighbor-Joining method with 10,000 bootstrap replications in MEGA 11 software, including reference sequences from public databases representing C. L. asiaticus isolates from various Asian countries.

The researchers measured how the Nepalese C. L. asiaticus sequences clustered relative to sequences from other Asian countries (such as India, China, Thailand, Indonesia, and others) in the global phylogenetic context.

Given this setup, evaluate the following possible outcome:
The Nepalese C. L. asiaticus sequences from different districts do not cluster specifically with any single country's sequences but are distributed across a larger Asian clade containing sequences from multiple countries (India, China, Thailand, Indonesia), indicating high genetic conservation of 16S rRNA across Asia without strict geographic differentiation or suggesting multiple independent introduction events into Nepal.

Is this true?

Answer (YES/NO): NO